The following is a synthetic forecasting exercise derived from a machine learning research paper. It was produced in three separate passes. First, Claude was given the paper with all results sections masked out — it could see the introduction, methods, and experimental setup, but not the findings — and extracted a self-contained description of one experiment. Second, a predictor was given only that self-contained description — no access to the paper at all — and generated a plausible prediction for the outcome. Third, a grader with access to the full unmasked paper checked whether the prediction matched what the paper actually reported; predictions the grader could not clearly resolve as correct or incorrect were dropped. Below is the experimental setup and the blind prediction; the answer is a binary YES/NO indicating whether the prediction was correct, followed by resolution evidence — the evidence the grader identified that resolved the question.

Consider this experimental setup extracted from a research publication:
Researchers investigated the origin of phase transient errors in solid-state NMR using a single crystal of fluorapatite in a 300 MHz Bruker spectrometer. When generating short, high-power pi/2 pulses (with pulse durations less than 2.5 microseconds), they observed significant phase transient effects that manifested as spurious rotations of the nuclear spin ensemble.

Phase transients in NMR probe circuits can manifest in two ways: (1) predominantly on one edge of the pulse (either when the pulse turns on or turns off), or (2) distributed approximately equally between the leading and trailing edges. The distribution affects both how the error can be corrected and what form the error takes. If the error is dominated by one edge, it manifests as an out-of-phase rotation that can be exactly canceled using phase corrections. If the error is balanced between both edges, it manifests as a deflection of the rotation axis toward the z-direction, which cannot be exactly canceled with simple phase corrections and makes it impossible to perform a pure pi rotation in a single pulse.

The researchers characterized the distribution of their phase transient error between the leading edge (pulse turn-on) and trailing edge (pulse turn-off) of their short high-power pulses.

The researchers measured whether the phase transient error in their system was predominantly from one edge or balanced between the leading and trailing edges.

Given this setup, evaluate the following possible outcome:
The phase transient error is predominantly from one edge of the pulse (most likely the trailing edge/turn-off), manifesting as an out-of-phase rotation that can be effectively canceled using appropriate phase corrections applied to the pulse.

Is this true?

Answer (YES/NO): NO